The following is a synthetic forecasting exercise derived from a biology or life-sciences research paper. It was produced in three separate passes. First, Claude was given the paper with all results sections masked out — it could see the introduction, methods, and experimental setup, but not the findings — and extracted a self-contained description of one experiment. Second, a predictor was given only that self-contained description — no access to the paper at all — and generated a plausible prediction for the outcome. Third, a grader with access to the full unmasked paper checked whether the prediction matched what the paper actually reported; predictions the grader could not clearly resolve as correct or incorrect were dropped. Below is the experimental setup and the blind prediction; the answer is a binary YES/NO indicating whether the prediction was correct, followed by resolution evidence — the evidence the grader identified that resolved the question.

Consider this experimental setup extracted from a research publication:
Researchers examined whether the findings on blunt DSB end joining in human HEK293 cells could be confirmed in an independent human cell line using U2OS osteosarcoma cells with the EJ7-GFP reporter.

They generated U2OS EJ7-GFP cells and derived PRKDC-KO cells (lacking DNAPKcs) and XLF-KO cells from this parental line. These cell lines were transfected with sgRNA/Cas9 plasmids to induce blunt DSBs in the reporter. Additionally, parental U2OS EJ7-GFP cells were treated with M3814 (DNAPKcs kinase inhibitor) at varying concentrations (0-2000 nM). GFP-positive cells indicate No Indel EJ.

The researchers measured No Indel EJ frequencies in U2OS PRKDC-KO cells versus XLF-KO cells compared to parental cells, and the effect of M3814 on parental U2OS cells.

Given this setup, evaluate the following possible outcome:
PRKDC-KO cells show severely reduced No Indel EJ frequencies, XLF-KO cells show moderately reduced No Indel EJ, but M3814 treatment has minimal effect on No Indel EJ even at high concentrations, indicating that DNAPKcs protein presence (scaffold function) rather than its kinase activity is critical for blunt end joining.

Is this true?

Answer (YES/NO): NO